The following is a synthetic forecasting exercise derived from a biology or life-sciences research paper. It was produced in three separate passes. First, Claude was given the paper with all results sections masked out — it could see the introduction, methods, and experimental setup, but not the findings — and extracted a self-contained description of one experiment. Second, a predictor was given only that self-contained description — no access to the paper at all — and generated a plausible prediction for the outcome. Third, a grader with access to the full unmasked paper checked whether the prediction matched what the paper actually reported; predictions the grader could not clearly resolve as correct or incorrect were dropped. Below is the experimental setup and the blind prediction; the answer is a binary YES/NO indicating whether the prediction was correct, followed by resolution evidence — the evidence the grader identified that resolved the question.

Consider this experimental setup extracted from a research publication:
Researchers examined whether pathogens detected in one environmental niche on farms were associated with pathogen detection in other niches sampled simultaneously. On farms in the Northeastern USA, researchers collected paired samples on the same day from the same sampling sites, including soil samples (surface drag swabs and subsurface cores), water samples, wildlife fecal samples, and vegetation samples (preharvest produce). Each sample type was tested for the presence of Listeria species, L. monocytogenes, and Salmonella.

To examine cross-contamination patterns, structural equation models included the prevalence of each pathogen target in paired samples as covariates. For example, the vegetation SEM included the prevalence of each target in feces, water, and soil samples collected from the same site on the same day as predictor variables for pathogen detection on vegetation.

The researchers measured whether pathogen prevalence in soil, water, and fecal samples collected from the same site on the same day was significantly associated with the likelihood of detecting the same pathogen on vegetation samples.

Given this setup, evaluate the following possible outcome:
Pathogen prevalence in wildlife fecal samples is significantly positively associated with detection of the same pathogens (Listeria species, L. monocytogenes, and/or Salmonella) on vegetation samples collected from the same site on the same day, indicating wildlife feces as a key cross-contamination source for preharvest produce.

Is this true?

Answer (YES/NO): NO